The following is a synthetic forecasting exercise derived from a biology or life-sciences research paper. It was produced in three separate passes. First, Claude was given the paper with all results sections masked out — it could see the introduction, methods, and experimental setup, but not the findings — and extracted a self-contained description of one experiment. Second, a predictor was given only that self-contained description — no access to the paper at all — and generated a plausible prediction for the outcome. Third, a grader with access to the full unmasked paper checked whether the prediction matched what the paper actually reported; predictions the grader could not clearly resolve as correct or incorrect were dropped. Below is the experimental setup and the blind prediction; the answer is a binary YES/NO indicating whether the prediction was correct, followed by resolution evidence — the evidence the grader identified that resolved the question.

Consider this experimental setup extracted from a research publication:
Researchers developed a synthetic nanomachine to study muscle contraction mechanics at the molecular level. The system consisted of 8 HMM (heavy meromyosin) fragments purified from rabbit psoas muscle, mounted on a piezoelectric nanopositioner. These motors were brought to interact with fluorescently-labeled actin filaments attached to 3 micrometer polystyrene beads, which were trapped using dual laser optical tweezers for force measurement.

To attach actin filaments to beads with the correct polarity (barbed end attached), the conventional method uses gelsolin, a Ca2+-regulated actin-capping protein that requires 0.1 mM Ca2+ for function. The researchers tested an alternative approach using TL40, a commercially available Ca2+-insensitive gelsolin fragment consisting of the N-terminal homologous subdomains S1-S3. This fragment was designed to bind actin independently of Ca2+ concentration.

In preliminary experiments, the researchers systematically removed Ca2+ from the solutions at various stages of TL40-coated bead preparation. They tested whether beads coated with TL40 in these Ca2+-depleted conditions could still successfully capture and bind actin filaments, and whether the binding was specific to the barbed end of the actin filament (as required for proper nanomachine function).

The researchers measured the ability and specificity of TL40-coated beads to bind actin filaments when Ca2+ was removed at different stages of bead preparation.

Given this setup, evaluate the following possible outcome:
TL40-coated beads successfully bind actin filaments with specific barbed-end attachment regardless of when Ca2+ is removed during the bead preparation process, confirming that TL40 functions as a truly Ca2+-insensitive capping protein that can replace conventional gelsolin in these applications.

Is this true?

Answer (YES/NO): YES